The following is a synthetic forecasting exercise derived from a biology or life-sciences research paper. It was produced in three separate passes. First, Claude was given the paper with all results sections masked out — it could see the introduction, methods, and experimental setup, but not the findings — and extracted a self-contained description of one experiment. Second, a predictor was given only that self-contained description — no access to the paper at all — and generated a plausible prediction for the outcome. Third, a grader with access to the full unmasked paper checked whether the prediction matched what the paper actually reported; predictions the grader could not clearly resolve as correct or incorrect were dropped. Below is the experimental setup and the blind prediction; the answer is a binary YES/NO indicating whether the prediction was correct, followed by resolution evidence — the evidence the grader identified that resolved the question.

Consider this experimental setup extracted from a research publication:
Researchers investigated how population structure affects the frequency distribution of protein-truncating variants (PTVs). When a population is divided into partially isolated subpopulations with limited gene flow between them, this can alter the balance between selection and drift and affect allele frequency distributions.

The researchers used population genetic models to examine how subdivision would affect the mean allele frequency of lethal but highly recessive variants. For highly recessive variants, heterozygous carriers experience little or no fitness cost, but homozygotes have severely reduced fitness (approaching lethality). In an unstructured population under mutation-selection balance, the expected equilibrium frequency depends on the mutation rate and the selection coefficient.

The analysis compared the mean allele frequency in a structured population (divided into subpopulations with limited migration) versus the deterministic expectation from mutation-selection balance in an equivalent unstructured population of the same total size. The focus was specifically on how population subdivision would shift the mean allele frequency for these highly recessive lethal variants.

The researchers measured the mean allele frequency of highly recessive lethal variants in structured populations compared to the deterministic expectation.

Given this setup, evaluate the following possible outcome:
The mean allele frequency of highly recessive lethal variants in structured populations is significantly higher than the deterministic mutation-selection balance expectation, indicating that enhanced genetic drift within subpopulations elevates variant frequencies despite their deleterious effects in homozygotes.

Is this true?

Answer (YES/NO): NO